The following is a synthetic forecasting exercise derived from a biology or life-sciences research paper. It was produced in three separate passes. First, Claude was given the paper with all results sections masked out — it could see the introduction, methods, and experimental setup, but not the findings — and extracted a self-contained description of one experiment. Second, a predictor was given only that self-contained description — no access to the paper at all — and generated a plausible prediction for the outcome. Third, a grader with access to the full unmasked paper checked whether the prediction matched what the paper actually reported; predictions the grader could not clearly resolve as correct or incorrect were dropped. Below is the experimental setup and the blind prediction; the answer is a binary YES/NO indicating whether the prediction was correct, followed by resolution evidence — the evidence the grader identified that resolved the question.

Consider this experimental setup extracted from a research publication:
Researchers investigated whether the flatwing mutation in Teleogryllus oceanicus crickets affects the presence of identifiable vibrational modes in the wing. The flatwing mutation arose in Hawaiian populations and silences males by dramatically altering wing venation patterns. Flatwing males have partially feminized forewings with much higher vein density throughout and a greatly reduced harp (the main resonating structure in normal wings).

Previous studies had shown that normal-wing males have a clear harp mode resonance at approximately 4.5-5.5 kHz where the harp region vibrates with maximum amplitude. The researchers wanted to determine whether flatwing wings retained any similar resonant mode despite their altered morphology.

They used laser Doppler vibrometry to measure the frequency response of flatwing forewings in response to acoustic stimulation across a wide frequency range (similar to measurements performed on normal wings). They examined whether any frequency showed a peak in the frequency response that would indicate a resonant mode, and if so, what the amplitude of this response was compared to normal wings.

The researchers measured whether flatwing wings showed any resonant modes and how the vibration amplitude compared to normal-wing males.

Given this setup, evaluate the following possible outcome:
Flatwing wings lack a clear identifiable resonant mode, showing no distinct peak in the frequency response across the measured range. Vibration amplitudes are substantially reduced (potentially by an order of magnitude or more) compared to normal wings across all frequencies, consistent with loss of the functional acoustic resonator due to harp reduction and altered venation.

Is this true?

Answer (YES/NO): NO